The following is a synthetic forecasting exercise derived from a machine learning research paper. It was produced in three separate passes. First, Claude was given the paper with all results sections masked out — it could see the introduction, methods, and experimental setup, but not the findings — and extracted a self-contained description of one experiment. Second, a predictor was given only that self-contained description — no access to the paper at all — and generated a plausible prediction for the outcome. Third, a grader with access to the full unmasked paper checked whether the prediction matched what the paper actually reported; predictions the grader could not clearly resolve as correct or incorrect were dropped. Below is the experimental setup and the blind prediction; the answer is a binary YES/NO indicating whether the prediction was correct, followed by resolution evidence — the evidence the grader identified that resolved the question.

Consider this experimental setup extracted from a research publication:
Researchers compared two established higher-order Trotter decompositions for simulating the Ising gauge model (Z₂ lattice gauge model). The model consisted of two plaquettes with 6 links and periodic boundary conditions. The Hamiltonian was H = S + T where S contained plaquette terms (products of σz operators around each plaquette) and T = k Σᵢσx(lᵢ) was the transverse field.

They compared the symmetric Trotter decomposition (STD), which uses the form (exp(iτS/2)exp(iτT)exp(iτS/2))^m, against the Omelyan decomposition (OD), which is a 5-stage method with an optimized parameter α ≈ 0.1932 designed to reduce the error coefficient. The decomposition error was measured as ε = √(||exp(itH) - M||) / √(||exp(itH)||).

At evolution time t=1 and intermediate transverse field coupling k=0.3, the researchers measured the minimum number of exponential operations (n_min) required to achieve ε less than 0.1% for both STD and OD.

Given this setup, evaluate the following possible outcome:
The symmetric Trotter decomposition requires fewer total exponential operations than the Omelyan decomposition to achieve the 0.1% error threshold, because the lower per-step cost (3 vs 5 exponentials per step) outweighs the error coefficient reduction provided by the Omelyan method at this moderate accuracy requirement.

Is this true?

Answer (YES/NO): NO